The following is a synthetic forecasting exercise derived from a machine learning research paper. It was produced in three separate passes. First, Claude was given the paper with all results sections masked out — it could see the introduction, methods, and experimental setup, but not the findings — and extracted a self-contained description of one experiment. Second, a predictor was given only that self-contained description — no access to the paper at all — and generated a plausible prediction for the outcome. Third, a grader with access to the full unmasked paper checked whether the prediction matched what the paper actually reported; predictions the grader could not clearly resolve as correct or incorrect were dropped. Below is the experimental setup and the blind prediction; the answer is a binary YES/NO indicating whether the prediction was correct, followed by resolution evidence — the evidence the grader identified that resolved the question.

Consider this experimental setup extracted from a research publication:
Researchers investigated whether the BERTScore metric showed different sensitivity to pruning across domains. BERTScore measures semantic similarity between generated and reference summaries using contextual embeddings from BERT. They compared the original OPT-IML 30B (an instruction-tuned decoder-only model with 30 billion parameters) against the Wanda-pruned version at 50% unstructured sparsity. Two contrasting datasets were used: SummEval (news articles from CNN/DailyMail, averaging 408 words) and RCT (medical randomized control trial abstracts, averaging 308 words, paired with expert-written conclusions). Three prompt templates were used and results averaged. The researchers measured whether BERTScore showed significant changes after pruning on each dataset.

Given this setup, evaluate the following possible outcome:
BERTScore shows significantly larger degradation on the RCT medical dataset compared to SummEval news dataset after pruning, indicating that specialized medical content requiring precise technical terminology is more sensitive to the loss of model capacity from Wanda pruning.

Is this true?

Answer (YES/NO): YES